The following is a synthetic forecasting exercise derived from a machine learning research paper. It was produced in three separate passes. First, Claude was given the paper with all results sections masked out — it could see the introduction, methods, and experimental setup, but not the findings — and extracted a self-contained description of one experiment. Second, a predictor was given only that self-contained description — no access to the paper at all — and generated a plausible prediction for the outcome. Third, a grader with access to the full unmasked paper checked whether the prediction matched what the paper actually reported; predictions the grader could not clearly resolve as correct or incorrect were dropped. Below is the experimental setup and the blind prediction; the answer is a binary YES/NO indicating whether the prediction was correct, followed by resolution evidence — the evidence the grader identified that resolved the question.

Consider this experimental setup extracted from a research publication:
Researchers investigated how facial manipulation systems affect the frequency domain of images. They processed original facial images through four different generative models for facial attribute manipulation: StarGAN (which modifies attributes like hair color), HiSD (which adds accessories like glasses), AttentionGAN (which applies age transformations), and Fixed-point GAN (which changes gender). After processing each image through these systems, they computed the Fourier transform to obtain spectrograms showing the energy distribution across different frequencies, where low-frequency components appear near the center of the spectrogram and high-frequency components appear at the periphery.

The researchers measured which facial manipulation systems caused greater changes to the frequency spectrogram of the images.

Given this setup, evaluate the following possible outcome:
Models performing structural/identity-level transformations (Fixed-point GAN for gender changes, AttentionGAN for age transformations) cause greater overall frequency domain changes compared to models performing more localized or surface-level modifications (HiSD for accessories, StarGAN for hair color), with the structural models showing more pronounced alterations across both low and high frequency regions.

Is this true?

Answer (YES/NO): NO